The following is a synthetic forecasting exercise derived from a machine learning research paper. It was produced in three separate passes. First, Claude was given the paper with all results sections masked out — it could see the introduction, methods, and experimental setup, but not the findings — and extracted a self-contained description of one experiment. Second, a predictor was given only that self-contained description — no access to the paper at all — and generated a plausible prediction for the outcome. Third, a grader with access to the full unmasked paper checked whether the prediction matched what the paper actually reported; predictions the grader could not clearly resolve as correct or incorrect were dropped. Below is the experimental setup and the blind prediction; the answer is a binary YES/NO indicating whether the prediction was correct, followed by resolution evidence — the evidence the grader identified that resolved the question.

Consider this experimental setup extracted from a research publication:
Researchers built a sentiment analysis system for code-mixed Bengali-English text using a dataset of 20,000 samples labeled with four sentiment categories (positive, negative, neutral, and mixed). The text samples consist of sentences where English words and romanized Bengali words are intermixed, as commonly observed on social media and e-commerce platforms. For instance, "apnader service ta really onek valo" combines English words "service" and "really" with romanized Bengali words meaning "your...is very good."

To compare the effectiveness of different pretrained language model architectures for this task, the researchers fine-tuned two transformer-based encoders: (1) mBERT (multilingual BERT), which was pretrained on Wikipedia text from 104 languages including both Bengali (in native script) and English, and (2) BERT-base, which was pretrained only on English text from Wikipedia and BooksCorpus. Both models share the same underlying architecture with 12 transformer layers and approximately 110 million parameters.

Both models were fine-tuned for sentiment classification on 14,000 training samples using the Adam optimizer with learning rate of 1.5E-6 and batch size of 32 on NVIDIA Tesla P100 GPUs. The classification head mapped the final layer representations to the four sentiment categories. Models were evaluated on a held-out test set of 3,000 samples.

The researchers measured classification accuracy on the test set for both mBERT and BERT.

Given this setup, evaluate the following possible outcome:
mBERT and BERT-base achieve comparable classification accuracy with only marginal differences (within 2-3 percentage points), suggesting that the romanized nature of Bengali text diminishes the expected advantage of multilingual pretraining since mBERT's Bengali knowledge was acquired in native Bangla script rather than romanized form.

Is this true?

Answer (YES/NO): YES